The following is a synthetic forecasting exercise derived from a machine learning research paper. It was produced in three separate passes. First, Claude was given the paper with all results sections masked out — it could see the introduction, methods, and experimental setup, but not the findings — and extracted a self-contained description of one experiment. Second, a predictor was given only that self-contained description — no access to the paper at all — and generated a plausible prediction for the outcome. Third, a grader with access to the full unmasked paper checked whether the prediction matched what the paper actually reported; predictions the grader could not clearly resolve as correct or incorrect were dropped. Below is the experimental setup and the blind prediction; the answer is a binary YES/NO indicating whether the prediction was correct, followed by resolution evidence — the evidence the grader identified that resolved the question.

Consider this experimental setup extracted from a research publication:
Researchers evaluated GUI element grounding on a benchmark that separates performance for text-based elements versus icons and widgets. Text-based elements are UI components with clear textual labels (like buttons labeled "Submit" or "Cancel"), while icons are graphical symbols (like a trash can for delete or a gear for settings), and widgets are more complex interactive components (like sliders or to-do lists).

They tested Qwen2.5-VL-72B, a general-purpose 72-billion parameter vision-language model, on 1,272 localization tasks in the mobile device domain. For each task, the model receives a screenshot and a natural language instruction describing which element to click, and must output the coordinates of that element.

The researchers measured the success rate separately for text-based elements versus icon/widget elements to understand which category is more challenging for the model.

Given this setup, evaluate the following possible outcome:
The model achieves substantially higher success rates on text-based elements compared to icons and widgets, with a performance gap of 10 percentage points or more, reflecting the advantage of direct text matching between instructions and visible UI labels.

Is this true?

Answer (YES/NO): NO